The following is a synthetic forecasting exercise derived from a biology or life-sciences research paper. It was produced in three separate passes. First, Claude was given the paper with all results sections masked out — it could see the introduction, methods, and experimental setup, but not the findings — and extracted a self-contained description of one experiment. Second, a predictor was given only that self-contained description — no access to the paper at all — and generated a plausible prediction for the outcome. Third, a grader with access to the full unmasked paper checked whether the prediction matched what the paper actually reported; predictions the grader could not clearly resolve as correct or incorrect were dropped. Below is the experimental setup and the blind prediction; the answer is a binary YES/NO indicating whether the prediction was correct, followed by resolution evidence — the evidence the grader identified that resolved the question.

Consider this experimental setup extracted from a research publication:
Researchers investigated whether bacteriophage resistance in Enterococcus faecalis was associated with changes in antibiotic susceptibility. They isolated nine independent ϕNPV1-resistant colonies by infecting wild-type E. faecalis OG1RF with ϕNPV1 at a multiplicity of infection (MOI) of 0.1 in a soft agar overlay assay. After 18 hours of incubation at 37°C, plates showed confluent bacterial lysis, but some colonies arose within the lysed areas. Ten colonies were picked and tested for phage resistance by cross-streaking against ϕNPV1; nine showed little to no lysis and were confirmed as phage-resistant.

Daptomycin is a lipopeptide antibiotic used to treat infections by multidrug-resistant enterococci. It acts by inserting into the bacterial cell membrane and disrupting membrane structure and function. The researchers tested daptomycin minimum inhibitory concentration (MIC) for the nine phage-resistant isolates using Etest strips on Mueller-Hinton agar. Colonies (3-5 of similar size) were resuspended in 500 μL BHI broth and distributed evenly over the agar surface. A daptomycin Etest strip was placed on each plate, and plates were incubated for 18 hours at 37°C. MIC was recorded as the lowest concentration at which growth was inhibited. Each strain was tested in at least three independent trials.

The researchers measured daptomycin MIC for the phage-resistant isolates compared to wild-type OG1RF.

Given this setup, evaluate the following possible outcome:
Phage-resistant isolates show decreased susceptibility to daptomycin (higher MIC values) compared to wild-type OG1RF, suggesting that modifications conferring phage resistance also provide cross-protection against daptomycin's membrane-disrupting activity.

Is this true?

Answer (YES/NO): NO